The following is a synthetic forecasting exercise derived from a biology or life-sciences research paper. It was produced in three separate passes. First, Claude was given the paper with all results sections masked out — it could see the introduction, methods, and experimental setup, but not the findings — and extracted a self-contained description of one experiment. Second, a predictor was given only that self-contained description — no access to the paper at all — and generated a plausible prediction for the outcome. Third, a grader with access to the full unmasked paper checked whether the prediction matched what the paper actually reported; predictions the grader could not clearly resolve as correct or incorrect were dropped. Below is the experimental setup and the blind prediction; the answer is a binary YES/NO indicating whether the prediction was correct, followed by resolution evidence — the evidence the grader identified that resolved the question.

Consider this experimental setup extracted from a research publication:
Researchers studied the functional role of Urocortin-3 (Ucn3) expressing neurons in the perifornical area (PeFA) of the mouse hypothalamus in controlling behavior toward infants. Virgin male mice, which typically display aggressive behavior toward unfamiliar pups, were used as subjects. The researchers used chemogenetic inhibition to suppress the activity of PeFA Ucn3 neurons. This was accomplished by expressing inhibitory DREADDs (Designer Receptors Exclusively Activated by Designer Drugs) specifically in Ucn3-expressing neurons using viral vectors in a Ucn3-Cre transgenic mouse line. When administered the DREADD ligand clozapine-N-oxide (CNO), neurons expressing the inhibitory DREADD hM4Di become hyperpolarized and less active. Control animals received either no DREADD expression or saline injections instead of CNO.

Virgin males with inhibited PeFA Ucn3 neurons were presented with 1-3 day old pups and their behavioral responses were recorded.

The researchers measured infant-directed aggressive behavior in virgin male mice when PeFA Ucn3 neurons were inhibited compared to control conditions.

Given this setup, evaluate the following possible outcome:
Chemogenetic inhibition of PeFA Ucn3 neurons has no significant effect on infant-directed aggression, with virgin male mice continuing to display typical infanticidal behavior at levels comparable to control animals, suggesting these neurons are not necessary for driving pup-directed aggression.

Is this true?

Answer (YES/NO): NO